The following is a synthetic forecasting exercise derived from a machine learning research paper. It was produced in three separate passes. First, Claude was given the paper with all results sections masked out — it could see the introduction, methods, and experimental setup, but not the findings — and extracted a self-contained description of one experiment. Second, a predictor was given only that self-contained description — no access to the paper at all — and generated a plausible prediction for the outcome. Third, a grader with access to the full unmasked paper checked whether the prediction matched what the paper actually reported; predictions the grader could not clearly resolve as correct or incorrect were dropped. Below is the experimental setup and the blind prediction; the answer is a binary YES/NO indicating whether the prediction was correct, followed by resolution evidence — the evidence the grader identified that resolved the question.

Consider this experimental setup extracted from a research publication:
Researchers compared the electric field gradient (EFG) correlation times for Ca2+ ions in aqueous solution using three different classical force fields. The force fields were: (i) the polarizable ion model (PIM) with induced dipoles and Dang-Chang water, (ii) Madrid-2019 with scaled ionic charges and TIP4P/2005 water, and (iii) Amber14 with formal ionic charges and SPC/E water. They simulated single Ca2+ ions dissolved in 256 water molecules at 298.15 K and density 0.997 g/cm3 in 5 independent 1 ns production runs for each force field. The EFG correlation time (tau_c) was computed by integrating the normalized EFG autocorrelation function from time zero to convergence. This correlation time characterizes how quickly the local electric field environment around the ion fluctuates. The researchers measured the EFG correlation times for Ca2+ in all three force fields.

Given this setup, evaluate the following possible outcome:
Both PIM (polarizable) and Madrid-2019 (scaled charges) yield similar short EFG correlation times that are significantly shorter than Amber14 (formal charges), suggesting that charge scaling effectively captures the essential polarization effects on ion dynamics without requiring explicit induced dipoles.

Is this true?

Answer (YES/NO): NO